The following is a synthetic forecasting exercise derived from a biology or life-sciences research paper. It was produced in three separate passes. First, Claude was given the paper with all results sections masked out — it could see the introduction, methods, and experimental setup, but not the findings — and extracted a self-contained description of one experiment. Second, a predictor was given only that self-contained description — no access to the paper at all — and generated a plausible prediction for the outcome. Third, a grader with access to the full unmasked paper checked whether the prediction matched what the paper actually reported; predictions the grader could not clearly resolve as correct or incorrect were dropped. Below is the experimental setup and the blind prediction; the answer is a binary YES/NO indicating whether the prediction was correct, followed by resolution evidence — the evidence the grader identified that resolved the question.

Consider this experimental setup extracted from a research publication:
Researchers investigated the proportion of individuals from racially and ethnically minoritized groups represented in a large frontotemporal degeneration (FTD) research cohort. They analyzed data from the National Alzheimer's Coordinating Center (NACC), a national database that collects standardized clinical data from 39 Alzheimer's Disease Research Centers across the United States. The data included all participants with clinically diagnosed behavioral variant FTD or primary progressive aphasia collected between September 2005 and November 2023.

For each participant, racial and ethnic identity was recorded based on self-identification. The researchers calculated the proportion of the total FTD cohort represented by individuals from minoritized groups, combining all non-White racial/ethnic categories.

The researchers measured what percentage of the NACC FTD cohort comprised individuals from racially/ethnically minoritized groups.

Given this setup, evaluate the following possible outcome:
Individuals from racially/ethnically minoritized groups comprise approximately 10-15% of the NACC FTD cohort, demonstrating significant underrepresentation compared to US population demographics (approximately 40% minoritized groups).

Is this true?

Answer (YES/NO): YES